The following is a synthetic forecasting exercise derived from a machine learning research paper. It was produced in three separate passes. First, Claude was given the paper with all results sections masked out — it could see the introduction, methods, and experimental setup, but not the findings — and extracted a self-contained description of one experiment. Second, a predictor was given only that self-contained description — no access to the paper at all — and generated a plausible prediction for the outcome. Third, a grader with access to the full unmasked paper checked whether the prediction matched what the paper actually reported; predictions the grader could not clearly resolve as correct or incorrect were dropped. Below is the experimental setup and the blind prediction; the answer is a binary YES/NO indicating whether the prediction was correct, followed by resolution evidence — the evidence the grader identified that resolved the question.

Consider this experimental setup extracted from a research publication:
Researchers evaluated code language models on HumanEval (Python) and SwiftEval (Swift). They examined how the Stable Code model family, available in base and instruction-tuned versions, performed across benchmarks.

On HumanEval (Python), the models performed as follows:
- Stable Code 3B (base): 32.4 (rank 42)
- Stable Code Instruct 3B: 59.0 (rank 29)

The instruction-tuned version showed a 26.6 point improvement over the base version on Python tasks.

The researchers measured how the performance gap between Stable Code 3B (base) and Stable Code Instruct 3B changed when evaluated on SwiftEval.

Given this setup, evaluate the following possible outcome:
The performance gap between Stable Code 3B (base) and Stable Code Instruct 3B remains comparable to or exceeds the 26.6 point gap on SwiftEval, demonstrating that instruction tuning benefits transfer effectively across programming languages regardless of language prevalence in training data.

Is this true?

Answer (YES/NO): NO